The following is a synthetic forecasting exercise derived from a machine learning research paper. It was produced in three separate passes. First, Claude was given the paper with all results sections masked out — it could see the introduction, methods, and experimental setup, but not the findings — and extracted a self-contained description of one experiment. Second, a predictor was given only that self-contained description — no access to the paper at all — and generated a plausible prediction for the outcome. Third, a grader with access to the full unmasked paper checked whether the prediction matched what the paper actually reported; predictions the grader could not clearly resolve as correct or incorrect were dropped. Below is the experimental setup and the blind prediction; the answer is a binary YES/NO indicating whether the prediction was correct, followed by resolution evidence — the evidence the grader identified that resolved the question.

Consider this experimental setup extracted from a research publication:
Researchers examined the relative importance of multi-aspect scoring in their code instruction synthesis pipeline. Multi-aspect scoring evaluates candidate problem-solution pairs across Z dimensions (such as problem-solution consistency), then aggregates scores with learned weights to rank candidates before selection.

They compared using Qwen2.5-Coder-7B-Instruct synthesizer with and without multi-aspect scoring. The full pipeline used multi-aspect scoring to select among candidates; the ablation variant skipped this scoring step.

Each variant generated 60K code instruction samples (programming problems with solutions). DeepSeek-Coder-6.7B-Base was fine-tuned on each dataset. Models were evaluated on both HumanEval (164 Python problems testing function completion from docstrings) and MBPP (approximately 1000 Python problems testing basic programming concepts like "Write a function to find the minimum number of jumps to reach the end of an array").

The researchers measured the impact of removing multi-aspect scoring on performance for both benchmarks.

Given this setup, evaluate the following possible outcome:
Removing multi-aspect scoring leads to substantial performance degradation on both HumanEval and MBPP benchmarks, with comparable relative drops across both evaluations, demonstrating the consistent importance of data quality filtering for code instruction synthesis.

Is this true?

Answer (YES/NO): NO